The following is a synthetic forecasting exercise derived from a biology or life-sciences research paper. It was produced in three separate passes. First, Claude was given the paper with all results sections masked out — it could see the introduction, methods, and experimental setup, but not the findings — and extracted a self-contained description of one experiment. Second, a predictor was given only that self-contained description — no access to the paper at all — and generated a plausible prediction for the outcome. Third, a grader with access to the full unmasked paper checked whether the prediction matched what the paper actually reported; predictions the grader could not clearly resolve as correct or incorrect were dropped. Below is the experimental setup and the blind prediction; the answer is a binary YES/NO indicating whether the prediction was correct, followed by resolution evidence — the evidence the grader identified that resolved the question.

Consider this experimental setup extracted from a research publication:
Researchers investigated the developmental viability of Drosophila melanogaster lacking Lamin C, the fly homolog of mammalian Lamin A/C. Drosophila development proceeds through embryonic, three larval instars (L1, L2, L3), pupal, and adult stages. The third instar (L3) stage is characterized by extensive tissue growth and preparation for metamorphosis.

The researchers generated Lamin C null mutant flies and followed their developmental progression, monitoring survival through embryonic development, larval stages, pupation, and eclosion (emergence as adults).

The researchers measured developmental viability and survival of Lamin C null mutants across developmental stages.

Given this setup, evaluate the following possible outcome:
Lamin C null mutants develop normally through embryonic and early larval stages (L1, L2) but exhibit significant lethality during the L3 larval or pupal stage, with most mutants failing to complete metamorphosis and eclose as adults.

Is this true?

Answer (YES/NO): YES